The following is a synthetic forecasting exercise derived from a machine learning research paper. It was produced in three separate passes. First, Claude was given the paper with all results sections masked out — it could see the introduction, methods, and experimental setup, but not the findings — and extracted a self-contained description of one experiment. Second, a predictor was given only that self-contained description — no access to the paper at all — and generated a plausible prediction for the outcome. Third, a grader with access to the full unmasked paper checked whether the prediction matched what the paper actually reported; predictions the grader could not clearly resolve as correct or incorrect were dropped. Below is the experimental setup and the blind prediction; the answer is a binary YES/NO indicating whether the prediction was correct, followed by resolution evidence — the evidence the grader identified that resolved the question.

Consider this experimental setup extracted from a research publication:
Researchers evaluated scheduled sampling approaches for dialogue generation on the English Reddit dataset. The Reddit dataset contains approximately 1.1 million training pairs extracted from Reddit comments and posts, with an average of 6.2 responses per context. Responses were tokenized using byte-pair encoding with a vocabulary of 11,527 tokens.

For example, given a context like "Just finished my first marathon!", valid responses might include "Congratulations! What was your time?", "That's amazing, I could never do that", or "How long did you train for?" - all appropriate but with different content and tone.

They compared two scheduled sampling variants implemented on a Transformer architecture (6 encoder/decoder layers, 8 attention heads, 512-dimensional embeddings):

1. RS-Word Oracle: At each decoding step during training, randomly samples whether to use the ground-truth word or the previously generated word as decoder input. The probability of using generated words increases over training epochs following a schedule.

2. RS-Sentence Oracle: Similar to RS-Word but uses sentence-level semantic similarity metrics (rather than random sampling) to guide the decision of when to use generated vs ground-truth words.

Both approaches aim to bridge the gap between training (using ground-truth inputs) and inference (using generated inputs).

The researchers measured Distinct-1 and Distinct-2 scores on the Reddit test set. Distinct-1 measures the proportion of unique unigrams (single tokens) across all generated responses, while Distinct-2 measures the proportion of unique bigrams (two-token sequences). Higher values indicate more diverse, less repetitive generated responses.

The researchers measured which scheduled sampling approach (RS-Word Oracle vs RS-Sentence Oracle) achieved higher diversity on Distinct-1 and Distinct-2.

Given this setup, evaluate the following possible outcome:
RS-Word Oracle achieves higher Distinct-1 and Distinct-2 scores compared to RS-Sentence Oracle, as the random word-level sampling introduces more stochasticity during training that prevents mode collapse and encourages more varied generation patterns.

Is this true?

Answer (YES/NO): YES